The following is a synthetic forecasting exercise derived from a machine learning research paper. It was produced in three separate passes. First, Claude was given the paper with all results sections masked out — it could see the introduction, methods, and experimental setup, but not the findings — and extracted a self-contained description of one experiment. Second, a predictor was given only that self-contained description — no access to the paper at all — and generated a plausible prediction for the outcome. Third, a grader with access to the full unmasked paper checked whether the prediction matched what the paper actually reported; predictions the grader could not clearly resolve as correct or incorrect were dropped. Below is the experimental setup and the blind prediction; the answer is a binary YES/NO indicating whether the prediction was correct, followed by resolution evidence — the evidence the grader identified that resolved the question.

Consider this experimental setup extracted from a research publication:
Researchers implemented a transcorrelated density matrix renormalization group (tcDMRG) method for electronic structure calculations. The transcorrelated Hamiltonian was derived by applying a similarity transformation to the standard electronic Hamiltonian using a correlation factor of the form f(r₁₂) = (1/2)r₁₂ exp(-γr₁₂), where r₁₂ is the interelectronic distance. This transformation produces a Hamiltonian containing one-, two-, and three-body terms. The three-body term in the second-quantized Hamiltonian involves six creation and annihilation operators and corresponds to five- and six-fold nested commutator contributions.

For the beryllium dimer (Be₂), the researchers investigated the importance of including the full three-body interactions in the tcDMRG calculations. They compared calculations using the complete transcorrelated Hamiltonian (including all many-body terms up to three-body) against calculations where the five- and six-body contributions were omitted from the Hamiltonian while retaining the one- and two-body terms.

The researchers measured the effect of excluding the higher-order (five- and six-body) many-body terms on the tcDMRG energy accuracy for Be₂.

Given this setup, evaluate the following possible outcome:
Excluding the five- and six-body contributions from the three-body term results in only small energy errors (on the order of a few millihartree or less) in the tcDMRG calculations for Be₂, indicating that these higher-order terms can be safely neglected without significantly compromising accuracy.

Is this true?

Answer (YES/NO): YES